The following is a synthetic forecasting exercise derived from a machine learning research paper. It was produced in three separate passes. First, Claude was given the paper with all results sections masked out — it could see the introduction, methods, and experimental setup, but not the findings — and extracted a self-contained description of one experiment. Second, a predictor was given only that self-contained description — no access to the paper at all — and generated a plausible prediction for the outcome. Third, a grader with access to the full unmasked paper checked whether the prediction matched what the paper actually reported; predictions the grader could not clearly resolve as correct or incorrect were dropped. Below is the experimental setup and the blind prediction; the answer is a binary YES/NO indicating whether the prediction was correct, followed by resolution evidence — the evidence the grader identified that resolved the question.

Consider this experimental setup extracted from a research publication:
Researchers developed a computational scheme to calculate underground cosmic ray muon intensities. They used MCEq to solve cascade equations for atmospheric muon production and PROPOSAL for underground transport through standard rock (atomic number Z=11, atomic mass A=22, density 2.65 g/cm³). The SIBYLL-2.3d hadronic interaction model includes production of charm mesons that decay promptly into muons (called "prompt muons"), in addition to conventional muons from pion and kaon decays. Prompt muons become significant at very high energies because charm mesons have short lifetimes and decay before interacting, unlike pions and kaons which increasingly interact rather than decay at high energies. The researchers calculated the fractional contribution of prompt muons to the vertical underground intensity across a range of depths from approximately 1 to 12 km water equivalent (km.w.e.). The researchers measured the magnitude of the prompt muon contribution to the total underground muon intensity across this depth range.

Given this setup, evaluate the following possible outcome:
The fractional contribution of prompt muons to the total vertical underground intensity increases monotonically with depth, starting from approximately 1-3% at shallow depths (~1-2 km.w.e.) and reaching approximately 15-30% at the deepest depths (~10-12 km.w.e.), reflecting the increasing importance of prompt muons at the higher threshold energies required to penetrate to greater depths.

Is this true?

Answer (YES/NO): NO